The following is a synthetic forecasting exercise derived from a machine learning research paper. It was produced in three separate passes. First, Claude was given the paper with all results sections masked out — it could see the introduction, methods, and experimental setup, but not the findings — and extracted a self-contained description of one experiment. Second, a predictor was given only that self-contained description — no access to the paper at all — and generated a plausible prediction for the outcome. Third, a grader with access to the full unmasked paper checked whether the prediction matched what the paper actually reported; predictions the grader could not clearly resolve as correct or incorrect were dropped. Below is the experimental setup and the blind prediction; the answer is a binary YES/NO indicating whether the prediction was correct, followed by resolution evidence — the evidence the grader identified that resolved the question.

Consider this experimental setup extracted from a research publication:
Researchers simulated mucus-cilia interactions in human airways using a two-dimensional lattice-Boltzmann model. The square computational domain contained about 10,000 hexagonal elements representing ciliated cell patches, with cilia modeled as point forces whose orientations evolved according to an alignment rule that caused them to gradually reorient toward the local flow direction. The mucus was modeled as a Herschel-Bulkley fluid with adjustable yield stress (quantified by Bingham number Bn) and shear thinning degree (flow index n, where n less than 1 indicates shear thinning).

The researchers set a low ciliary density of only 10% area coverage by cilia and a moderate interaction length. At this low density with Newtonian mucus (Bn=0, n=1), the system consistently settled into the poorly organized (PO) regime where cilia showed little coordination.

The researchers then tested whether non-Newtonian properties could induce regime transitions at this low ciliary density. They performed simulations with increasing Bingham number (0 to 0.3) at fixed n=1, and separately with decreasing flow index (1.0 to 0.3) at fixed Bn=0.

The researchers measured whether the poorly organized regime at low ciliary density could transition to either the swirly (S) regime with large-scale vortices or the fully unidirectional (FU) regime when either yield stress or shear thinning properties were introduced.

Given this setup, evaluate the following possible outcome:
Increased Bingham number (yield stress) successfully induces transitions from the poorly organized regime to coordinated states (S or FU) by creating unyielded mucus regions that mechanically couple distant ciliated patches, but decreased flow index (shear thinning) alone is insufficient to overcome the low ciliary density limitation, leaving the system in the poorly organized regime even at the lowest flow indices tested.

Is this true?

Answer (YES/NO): NO